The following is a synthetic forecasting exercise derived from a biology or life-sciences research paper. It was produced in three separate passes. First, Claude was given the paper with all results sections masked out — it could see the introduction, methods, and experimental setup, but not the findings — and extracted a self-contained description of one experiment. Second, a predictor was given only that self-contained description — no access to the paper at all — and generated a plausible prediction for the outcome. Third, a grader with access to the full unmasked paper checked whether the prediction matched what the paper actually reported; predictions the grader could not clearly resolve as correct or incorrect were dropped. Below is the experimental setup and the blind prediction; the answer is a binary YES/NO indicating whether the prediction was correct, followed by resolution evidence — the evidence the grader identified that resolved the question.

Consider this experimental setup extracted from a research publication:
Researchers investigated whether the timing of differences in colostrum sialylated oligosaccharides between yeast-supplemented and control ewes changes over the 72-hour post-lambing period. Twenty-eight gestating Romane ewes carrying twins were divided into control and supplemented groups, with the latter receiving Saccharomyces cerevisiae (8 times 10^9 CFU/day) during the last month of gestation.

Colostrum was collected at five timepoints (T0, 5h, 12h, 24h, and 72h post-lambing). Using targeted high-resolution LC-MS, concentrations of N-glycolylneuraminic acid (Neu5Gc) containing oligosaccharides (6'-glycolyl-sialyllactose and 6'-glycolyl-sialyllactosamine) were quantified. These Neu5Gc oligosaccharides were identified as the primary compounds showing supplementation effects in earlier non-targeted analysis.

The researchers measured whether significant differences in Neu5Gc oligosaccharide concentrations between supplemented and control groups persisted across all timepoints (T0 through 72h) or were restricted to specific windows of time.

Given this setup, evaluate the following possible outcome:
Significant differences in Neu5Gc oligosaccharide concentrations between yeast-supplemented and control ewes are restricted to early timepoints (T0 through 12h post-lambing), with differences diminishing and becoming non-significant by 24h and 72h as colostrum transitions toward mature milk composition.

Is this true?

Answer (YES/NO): NO